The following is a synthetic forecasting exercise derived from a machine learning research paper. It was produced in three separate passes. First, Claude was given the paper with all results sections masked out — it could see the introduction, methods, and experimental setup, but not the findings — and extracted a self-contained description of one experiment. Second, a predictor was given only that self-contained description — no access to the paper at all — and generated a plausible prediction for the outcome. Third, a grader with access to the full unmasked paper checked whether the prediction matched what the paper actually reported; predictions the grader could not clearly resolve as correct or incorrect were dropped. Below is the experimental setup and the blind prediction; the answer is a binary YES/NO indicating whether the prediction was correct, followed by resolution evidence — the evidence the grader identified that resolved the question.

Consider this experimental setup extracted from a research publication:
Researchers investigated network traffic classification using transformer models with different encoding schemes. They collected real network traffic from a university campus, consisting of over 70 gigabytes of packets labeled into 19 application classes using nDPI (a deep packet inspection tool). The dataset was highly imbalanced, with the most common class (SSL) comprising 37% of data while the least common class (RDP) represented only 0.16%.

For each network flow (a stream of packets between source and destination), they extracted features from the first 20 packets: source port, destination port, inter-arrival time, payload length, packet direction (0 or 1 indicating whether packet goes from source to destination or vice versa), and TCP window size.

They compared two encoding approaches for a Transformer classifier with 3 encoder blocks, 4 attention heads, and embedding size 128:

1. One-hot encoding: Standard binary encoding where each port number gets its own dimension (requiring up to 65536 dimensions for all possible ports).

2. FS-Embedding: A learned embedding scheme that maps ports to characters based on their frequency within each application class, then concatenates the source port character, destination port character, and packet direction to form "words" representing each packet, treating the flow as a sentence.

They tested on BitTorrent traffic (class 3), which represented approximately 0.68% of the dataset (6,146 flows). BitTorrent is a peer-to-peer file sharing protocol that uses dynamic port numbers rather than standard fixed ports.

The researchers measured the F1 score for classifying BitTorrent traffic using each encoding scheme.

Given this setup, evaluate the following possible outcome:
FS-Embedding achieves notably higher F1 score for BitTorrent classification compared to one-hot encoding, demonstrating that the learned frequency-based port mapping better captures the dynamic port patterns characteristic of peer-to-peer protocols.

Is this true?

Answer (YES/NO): NO